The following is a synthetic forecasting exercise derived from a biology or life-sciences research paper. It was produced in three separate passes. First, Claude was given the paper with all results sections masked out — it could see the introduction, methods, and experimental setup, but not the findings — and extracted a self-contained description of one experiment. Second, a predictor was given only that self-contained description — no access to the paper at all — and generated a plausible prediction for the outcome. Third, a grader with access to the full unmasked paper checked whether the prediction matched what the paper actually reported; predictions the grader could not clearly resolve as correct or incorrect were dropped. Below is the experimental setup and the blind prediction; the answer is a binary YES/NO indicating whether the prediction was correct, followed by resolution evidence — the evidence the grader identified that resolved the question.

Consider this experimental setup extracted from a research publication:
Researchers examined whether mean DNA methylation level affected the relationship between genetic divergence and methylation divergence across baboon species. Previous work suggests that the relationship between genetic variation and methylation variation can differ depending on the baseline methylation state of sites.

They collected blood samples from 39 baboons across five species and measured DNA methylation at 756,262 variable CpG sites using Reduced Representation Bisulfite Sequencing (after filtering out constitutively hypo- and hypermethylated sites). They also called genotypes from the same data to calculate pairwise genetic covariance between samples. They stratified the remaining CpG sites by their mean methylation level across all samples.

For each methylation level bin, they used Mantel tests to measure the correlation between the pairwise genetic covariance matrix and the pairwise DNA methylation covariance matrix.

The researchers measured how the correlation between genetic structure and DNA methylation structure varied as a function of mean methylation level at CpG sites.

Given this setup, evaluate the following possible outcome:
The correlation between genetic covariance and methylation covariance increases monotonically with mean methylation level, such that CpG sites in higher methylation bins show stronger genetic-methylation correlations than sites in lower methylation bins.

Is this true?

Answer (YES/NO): NO